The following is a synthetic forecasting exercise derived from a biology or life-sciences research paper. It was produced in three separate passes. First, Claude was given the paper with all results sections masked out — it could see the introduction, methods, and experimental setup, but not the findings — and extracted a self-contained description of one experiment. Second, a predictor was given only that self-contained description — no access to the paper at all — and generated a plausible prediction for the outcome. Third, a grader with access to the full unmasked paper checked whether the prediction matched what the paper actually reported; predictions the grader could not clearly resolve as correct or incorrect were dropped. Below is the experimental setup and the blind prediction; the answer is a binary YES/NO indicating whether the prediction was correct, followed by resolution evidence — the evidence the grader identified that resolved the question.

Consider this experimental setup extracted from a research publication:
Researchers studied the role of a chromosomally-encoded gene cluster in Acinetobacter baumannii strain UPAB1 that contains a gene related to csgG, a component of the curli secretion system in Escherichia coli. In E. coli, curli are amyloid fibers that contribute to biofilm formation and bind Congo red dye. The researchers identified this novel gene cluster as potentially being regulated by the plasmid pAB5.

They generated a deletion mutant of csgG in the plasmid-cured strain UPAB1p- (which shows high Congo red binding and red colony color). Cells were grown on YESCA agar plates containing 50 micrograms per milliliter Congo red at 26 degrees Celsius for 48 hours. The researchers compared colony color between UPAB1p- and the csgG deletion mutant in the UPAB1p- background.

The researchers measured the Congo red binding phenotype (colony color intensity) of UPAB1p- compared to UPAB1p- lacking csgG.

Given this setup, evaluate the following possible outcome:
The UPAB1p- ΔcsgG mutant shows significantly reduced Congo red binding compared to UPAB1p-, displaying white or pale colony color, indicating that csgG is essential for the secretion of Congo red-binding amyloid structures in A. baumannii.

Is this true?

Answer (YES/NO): NO